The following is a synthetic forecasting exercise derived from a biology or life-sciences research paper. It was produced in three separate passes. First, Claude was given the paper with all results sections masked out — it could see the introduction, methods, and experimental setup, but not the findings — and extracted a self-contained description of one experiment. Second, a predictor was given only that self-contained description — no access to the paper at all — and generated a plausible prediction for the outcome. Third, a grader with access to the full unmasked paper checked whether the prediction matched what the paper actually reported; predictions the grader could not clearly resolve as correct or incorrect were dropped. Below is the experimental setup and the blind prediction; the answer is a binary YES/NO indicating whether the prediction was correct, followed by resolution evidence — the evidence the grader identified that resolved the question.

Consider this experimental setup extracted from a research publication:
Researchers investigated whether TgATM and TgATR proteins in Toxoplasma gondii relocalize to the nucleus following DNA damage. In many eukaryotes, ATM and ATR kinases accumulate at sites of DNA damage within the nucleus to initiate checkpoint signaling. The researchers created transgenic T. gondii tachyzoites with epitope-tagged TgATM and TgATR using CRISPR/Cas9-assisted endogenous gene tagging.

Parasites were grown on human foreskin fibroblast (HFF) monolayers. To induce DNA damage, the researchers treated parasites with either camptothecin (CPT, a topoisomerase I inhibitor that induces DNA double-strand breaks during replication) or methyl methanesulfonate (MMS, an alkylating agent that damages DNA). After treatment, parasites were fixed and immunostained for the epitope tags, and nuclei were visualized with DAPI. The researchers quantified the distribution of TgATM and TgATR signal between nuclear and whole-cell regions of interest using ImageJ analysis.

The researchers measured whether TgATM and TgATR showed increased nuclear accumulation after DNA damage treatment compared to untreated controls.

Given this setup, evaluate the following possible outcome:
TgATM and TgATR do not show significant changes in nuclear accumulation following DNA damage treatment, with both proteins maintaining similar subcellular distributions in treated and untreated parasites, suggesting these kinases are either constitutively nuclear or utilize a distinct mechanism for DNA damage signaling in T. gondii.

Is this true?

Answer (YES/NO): NO